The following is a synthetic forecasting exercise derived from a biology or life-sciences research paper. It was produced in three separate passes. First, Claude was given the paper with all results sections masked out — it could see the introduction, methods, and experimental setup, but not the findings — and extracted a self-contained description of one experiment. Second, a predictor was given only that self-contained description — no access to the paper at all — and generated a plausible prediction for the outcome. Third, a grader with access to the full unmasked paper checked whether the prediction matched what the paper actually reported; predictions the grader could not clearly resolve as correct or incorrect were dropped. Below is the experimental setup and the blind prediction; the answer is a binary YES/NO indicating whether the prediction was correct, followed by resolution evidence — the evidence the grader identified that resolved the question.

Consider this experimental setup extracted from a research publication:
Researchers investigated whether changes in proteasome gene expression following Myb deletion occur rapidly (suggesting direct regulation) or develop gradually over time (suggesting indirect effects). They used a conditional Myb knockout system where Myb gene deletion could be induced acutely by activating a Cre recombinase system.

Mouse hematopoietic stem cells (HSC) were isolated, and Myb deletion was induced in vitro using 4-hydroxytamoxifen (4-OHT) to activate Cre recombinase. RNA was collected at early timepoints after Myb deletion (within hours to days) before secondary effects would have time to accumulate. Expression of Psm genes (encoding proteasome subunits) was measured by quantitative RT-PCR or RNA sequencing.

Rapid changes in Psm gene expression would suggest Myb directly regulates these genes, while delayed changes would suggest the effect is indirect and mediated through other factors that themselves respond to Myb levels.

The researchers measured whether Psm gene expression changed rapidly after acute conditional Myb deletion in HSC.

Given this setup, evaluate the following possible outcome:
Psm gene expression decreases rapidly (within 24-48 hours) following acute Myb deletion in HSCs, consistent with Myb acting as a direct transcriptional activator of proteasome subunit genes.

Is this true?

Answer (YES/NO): NO